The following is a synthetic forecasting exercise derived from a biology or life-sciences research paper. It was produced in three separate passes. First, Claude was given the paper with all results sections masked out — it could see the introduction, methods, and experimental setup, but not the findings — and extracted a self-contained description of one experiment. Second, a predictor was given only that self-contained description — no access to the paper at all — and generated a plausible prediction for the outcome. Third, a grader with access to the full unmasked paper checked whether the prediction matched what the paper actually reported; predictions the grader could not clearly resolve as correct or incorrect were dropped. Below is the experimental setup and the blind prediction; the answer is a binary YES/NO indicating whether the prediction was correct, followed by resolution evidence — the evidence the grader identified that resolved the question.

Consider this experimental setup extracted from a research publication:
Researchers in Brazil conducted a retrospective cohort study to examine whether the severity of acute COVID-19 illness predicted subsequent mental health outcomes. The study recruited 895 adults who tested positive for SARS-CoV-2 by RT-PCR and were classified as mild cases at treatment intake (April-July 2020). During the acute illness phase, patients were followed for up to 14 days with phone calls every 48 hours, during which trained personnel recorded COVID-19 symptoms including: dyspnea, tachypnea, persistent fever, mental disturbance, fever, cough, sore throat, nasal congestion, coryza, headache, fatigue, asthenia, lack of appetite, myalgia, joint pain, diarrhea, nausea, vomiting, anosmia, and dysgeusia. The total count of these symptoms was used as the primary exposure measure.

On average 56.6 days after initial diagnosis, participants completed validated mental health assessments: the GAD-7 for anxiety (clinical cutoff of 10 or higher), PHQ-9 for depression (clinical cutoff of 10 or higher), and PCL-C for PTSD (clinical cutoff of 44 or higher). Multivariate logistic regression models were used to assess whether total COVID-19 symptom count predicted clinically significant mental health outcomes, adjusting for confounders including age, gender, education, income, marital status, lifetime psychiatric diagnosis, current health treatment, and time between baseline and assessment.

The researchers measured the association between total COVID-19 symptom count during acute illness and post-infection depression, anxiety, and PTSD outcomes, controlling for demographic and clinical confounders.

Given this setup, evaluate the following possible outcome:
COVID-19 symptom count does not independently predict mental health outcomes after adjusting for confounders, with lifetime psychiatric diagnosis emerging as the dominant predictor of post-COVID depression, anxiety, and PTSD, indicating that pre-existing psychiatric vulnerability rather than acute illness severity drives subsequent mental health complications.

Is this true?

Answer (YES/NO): NO